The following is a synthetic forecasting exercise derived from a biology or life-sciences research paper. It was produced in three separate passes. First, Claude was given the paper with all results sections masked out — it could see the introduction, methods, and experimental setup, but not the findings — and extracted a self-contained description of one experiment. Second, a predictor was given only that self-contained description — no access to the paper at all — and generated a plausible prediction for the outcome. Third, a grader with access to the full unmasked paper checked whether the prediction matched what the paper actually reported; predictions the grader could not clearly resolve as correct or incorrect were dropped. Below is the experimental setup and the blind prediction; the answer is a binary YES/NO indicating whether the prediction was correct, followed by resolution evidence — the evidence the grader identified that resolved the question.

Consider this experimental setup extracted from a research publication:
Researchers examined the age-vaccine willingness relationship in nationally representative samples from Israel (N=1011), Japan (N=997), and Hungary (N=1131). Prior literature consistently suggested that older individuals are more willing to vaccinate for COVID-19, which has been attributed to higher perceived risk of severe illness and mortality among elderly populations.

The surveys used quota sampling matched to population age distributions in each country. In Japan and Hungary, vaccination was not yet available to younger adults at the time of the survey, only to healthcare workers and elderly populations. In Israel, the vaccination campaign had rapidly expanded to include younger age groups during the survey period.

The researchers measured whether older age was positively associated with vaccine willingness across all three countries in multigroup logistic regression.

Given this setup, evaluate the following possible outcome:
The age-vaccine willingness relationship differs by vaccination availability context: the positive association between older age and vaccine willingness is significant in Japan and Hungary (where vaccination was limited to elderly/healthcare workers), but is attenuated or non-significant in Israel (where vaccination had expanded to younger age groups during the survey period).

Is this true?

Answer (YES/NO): NO